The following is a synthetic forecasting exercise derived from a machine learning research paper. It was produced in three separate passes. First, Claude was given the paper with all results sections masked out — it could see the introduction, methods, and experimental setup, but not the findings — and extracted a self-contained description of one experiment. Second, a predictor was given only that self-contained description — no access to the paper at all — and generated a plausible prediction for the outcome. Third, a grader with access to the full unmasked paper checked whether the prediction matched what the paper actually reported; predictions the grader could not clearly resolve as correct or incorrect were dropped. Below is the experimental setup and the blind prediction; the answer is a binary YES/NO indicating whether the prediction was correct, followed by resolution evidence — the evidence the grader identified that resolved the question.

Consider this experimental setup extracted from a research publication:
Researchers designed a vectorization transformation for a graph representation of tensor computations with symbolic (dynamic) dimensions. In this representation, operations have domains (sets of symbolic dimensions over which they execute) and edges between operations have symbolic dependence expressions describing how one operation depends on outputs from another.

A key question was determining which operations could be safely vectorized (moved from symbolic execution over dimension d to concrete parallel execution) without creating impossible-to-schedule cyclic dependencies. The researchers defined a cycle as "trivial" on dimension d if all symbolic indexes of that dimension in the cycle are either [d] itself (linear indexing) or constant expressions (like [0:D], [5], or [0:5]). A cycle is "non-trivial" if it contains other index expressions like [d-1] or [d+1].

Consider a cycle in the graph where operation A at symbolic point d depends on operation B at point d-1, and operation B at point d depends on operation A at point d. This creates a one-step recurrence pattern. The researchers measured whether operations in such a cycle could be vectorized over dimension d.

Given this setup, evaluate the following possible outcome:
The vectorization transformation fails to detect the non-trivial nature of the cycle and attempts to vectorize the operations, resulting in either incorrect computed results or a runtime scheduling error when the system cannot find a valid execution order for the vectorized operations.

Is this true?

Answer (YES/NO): NO